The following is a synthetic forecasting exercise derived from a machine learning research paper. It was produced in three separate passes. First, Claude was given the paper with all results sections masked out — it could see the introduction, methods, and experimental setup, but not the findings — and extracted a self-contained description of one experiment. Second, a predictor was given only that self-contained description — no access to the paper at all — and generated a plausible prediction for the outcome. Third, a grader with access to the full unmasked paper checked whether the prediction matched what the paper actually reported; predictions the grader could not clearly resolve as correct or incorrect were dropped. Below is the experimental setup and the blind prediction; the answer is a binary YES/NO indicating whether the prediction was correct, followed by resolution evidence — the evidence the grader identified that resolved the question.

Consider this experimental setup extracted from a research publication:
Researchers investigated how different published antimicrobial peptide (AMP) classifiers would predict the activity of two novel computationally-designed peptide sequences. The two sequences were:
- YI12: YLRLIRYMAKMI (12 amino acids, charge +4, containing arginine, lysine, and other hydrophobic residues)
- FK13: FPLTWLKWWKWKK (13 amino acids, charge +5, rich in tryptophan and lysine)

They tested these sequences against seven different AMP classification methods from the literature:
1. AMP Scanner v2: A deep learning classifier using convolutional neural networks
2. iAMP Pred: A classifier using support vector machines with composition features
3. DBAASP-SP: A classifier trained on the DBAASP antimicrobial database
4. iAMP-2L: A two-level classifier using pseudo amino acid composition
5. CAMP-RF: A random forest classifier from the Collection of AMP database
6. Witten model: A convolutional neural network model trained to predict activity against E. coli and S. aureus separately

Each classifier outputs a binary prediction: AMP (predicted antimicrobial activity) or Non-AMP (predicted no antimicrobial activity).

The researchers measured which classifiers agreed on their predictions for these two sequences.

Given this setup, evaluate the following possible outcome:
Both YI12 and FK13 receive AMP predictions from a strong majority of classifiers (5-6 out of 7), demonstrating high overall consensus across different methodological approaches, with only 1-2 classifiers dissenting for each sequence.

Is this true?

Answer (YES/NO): YES